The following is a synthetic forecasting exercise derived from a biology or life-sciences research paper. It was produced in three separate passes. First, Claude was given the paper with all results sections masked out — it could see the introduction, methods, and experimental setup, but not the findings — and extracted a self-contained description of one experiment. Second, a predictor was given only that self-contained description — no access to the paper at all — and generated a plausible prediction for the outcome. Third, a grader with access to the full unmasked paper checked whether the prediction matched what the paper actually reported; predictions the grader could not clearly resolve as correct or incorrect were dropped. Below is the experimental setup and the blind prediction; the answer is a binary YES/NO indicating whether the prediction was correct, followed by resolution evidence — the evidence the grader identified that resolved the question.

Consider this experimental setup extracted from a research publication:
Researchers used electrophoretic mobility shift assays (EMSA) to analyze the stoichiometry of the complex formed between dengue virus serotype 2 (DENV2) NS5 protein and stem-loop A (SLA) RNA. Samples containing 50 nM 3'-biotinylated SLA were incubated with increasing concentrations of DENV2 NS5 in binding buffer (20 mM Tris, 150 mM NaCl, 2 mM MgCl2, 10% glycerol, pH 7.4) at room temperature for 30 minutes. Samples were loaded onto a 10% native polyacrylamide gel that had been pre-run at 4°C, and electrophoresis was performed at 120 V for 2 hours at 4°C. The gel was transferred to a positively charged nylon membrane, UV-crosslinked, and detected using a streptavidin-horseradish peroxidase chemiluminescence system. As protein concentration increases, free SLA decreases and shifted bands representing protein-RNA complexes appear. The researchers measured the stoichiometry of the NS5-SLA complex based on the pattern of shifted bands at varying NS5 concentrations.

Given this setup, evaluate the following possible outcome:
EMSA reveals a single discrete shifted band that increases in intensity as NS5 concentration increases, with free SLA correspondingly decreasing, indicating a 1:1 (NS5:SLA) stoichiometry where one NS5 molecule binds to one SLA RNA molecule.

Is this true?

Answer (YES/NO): YES